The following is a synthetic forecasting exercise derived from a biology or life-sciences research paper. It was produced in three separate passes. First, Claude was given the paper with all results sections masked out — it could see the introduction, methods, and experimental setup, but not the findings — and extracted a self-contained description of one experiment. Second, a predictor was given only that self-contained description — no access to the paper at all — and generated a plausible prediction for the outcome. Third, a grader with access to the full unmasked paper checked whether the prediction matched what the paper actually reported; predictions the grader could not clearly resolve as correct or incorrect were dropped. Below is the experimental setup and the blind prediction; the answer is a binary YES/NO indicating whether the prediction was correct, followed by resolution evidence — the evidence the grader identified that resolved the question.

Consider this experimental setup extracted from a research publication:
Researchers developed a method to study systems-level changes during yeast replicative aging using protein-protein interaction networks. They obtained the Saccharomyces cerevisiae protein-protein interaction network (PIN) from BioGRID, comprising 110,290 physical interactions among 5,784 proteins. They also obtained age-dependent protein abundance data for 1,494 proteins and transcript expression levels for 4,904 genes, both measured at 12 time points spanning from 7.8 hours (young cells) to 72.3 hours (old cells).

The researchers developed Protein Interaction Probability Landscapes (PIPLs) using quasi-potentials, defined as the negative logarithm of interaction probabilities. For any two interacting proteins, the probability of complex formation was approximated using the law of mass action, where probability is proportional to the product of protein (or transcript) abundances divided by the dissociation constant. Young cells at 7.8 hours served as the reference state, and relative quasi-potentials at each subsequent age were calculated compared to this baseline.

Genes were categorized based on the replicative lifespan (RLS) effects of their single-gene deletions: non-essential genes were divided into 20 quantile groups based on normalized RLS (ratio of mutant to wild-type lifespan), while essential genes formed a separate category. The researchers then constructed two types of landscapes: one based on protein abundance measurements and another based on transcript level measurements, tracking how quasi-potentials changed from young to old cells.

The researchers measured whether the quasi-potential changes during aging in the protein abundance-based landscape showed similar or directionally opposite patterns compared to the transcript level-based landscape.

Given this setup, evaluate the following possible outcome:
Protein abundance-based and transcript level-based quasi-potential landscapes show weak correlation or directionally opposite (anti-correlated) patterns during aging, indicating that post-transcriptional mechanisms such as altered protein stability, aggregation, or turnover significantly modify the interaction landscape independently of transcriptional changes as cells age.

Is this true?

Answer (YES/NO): YES